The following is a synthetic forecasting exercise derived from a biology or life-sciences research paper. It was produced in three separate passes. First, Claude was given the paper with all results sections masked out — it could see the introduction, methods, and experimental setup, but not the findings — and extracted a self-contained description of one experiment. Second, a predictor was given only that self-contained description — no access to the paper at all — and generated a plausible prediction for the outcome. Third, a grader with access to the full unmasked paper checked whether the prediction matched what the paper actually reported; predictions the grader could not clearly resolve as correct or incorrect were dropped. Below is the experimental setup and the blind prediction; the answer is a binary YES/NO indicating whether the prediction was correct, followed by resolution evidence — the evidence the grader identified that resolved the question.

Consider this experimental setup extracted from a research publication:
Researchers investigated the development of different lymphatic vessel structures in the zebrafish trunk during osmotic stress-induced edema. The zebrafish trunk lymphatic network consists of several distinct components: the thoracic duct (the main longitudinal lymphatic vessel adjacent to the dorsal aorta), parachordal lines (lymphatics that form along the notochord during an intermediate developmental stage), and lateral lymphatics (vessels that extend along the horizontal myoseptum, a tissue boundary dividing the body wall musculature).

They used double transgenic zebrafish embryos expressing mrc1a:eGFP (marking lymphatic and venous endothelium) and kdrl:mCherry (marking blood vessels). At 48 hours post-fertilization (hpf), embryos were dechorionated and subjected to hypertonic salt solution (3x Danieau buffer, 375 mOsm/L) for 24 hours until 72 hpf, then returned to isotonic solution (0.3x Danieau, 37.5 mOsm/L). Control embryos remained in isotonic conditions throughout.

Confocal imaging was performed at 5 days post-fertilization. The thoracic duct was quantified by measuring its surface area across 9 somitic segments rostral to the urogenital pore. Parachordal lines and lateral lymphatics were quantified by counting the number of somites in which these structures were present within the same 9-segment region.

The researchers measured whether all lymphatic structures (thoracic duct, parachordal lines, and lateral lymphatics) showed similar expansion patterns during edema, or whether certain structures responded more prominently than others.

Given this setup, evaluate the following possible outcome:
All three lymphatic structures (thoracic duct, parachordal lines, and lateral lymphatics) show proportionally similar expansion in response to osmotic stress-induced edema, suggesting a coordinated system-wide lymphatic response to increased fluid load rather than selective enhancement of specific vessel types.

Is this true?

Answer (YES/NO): NO